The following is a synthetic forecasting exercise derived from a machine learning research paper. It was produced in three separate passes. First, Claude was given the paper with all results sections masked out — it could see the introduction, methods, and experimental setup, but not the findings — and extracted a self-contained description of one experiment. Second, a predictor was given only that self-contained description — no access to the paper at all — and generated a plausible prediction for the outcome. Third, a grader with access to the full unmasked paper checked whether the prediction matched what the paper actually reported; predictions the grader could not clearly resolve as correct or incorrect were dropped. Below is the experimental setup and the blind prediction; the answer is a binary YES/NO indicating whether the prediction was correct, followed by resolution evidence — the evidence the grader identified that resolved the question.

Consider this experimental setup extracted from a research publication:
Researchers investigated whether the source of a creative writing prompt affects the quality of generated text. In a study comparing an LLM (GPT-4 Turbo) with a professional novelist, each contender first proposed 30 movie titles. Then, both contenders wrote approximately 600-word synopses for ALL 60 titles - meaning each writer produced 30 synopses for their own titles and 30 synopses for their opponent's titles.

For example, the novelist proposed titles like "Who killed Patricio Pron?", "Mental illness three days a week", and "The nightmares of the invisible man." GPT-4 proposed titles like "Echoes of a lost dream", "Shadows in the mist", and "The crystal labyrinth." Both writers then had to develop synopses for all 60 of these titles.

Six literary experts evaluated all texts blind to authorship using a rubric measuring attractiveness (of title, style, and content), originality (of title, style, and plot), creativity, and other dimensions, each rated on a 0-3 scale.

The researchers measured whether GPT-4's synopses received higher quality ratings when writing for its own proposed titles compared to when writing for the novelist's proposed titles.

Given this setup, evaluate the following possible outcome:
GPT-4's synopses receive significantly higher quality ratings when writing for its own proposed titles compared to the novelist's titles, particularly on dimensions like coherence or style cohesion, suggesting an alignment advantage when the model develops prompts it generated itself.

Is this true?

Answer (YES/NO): NO